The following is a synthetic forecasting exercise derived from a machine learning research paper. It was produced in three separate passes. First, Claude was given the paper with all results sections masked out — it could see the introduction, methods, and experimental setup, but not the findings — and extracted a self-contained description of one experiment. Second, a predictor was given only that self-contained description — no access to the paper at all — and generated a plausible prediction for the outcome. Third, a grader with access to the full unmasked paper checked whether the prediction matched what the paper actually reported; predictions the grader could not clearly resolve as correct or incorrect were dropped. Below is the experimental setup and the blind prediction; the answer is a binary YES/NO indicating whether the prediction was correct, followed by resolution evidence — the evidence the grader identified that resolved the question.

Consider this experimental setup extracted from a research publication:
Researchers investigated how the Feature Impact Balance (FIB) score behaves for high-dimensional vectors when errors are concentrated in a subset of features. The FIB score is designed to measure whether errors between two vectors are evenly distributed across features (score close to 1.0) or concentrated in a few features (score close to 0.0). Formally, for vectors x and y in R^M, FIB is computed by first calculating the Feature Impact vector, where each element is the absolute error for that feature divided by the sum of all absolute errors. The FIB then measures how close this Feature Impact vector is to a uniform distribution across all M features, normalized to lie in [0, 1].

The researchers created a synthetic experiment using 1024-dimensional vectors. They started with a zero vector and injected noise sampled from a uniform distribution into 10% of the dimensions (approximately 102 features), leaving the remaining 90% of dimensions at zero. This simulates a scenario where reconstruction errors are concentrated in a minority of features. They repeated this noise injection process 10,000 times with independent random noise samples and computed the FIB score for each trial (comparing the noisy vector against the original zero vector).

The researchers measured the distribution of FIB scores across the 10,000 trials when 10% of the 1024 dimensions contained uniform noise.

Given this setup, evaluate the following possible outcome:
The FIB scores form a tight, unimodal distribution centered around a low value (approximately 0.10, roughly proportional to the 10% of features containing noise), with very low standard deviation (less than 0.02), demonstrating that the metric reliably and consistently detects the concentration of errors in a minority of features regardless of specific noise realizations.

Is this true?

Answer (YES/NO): NO